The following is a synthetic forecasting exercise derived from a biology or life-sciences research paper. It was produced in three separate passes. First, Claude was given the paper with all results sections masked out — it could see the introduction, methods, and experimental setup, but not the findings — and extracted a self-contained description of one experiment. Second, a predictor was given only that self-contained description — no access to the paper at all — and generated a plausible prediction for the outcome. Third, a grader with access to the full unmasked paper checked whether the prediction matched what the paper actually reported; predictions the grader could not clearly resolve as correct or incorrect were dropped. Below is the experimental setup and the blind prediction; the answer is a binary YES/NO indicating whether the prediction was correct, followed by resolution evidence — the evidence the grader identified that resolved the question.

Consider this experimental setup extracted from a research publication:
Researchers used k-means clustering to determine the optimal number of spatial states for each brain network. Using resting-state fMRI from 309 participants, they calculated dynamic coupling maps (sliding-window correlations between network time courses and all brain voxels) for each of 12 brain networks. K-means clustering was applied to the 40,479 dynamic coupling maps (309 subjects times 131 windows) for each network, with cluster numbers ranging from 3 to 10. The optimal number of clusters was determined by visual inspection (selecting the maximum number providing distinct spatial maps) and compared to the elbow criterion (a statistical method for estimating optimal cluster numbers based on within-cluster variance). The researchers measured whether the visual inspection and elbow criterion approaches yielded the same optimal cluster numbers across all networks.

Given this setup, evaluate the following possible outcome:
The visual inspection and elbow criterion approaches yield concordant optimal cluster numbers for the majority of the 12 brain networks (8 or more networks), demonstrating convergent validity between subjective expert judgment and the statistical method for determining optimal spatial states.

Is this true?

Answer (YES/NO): YES